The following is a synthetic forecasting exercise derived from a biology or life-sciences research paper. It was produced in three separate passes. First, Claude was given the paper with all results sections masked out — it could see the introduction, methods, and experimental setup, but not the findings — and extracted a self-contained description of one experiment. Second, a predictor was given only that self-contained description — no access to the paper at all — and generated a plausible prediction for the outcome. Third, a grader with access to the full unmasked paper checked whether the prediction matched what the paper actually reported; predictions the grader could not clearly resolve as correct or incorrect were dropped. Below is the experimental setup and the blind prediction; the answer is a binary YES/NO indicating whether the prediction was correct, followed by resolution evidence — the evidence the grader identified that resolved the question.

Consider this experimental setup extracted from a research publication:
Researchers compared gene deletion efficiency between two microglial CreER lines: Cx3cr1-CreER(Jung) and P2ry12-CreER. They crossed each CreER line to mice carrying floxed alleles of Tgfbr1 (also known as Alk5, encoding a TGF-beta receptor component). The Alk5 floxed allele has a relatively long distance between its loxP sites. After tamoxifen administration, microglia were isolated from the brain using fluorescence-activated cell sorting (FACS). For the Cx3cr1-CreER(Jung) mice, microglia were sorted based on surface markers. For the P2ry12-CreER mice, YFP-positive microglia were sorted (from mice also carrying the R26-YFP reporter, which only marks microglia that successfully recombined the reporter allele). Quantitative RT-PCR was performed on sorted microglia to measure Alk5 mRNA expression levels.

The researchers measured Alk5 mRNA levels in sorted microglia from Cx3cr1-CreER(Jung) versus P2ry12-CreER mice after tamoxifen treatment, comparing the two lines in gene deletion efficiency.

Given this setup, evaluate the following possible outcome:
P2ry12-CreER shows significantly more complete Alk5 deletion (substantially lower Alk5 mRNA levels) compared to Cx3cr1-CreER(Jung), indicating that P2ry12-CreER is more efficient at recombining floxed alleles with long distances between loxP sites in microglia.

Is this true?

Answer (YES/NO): NO